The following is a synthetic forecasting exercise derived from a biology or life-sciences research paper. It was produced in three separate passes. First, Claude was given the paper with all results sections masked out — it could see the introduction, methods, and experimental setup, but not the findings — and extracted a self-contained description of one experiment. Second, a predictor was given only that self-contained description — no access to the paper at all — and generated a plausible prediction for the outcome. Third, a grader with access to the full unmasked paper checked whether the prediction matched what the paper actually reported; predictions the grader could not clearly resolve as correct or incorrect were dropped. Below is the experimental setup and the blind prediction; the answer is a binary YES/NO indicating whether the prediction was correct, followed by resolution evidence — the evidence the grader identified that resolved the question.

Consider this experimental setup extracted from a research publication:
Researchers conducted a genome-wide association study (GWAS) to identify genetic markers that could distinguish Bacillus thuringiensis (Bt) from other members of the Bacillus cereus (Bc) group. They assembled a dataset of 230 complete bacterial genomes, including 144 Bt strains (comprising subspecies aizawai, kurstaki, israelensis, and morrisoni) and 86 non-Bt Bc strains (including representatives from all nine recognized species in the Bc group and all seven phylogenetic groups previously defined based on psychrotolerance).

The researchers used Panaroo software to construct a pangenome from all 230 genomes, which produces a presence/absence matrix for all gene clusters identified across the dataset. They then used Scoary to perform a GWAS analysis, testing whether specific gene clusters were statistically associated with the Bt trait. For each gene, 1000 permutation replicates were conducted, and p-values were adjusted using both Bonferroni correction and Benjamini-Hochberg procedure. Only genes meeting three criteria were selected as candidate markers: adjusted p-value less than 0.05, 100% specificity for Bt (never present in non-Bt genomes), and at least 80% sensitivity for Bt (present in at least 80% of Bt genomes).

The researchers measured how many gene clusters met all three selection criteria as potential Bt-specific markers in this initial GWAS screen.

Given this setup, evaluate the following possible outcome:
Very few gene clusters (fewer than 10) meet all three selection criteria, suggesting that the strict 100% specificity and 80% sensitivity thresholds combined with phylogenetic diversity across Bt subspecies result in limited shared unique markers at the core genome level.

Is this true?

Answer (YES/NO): NO